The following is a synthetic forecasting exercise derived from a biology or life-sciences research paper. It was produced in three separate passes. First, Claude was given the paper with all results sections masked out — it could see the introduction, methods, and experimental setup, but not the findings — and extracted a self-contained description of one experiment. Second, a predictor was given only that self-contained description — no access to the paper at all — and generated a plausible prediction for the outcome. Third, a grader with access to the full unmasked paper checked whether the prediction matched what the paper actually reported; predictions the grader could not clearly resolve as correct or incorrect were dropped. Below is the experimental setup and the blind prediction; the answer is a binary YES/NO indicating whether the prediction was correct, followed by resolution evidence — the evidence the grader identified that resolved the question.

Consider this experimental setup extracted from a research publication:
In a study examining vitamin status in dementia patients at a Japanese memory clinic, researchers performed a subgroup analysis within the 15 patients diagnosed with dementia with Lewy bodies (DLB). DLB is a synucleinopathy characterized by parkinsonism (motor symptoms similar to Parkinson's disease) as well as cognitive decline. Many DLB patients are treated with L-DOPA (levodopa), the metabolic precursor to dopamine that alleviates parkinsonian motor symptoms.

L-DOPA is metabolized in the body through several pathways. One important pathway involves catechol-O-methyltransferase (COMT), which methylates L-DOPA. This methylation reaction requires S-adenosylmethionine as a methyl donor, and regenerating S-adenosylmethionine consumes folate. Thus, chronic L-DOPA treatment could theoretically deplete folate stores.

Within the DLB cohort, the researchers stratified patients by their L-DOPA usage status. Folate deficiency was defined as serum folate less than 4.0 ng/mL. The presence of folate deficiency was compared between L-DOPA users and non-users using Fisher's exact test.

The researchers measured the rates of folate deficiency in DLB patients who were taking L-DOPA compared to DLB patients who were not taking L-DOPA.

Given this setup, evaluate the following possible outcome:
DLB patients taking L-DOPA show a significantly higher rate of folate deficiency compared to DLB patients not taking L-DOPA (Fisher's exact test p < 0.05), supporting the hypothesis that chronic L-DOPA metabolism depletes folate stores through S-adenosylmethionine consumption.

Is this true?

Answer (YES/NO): YES